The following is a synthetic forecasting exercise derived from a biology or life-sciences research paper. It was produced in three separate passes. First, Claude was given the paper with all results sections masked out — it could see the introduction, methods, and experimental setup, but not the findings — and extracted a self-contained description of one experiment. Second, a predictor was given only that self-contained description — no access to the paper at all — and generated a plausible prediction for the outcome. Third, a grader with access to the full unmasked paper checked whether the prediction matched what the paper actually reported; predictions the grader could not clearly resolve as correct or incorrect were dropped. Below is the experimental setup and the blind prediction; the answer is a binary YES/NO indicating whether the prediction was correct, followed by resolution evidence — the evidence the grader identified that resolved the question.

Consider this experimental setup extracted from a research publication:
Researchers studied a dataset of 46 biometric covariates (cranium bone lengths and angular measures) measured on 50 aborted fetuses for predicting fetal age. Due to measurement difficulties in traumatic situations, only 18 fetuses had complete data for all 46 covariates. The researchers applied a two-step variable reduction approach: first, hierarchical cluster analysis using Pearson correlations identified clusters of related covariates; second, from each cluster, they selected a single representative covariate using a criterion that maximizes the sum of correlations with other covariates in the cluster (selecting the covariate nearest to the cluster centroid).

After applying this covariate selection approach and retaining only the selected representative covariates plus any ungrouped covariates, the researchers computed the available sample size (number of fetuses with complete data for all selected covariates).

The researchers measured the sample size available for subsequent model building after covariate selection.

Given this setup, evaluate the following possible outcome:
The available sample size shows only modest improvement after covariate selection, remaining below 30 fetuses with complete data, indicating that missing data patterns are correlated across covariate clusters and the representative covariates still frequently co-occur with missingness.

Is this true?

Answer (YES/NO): NO